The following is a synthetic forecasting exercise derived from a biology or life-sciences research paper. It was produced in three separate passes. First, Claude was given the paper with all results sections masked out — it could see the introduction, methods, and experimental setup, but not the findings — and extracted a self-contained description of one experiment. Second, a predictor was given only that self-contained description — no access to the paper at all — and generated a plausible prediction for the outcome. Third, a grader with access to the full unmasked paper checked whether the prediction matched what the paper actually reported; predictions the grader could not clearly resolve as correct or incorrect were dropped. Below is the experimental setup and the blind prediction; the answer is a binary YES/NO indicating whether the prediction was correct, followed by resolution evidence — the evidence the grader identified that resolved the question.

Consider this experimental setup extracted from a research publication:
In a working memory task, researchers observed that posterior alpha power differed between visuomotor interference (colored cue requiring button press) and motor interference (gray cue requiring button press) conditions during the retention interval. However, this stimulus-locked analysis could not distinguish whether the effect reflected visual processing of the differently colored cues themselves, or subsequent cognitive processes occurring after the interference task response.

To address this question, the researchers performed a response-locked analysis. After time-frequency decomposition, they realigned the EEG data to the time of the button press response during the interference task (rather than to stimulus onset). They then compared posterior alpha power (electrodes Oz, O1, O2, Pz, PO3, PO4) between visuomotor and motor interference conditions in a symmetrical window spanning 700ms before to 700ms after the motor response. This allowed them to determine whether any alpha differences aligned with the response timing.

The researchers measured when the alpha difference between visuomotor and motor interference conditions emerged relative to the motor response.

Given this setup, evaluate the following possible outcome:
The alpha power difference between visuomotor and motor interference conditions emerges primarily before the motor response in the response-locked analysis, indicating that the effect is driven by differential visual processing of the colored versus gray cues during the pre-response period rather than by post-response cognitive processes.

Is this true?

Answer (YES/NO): NO